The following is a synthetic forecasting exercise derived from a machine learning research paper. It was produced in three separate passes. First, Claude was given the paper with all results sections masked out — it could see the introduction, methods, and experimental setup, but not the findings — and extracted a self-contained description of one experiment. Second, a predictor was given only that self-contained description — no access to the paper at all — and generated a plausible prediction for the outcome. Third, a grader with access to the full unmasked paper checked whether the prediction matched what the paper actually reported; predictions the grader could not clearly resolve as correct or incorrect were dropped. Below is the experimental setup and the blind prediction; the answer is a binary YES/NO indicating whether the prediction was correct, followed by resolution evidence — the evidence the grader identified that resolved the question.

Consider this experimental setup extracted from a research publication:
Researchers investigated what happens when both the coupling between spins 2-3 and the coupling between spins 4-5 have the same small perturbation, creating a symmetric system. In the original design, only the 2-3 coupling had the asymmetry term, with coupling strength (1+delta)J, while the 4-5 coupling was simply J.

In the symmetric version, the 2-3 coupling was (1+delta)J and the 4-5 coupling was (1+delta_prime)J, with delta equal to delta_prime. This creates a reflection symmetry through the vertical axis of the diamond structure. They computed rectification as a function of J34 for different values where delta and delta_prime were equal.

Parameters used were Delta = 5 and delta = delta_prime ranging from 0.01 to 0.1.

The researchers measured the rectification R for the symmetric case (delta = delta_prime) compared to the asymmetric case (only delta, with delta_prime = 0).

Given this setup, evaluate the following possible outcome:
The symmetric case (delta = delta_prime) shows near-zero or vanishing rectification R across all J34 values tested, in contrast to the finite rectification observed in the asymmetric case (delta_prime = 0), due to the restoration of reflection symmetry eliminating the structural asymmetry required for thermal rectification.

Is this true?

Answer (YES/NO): NO